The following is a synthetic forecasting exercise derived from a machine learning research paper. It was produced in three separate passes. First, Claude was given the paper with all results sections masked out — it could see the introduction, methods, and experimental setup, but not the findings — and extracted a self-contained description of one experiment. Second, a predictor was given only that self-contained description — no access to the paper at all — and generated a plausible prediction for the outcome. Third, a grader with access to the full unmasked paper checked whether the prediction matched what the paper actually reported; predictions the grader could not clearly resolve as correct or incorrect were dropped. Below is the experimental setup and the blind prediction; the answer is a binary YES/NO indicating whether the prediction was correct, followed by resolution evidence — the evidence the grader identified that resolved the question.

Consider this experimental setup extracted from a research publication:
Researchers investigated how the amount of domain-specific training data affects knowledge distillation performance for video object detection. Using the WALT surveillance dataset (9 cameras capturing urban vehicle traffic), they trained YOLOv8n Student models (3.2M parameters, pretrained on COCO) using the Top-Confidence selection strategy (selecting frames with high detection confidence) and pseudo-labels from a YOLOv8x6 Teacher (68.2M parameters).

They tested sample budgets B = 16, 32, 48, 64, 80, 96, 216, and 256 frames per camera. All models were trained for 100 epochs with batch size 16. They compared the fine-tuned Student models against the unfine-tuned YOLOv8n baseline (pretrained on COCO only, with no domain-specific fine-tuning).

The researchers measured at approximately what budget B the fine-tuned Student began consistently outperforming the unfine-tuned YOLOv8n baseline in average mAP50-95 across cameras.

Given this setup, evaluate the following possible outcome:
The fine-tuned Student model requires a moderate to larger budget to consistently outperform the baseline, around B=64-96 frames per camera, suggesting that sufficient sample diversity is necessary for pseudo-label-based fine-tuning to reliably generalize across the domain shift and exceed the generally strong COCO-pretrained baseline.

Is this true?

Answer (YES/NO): NO